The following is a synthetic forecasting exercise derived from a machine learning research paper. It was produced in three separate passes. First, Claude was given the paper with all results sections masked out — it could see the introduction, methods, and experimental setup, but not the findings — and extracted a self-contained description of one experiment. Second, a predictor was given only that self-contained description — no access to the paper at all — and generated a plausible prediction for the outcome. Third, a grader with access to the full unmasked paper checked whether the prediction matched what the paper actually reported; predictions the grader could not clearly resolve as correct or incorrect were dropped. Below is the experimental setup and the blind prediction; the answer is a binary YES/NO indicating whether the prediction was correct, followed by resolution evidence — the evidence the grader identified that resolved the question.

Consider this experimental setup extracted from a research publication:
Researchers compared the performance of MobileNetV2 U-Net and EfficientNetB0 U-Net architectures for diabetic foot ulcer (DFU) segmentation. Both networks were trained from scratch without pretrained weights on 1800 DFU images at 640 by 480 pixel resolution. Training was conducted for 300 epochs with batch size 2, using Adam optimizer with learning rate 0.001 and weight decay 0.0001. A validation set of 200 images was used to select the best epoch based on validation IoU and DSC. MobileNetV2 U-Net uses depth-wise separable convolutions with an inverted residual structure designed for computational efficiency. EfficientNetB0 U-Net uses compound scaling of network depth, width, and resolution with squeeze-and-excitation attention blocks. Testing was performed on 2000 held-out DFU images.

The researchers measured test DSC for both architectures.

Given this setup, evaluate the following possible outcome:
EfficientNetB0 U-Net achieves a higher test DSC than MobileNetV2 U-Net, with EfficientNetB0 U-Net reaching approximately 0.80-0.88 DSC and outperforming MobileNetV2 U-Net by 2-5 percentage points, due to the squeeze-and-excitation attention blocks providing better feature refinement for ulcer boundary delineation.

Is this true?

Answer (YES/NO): NO